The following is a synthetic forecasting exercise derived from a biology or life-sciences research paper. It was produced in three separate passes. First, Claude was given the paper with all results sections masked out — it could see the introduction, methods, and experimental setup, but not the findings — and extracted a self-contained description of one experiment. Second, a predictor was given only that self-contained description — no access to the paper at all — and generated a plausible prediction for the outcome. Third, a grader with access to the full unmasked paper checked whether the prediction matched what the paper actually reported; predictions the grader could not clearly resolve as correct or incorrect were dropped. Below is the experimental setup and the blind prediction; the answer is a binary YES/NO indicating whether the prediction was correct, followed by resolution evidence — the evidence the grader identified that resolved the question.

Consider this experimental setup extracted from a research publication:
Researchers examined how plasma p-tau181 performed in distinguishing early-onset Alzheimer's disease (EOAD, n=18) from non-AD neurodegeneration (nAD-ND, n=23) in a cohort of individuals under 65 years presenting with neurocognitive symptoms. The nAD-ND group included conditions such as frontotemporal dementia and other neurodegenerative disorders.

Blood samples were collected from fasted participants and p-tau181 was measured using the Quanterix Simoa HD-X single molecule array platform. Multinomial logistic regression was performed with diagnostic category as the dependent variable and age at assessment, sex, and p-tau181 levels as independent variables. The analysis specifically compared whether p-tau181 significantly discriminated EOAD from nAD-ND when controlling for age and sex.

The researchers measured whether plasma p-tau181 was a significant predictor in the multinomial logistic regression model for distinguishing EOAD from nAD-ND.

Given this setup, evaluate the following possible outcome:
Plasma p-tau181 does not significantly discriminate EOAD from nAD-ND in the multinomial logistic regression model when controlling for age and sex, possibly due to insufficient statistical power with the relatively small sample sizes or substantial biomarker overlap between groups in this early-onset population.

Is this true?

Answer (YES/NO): NO